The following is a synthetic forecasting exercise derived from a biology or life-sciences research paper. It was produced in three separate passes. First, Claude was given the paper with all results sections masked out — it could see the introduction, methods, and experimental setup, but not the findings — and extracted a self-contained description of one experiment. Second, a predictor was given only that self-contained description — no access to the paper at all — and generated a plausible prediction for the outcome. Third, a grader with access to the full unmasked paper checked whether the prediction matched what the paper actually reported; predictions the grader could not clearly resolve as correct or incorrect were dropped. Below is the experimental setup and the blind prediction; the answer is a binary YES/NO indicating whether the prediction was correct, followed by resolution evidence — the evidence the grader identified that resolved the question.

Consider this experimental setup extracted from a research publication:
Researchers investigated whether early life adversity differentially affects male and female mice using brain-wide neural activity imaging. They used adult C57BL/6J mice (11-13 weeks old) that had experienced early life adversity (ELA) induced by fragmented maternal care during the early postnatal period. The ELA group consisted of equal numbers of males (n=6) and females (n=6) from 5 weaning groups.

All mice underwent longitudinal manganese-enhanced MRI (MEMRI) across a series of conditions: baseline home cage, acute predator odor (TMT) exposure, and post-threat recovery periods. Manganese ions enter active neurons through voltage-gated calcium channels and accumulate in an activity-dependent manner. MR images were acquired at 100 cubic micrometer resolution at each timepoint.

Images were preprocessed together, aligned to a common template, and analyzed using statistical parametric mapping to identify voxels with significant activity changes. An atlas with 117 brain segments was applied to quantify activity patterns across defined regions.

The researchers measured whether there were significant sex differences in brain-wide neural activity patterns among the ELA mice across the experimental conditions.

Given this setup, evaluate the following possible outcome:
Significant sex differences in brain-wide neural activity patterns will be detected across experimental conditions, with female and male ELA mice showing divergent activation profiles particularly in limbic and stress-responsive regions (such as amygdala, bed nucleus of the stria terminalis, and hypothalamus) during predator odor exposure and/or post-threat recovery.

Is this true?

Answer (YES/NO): NO